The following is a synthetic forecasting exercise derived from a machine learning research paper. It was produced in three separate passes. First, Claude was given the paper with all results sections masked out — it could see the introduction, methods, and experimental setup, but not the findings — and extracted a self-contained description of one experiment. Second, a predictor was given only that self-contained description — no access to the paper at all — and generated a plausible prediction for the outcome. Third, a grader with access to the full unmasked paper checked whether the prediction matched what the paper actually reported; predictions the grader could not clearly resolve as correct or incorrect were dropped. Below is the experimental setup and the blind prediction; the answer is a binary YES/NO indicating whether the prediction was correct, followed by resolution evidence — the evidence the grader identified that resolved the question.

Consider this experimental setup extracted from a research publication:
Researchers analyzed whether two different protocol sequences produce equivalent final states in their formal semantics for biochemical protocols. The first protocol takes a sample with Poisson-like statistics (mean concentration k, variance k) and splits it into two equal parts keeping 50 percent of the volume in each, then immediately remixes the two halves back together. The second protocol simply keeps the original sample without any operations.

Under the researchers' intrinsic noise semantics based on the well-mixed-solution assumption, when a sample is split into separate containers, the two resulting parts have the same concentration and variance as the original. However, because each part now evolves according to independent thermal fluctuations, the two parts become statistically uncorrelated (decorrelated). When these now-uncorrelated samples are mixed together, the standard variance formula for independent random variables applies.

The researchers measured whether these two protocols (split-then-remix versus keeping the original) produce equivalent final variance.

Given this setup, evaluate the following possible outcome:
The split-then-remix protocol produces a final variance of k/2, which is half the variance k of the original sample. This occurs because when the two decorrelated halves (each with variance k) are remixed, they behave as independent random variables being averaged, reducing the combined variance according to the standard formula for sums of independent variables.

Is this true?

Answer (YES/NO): YES